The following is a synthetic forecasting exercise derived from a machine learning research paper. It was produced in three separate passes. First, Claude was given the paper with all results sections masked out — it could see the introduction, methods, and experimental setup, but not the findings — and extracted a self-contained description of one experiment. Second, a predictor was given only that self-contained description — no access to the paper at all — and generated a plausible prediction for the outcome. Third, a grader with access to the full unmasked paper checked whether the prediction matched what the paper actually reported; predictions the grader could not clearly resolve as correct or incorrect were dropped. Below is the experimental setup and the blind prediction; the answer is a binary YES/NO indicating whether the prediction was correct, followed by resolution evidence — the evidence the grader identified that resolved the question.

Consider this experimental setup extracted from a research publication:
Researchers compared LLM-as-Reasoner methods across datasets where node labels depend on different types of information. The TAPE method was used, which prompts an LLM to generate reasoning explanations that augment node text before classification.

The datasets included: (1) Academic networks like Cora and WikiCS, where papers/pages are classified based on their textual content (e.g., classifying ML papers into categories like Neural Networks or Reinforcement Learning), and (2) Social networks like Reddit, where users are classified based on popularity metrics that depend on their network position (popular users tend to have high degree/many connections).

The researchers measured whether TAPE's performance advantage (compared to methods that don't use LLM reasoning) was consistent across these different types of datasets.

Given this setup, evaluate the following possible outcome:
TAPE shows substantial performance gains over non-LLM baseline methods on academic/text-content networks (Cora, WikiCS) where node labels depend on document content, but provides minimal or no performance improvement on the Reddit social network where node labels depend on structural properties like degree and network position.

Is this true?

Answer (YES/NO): NO